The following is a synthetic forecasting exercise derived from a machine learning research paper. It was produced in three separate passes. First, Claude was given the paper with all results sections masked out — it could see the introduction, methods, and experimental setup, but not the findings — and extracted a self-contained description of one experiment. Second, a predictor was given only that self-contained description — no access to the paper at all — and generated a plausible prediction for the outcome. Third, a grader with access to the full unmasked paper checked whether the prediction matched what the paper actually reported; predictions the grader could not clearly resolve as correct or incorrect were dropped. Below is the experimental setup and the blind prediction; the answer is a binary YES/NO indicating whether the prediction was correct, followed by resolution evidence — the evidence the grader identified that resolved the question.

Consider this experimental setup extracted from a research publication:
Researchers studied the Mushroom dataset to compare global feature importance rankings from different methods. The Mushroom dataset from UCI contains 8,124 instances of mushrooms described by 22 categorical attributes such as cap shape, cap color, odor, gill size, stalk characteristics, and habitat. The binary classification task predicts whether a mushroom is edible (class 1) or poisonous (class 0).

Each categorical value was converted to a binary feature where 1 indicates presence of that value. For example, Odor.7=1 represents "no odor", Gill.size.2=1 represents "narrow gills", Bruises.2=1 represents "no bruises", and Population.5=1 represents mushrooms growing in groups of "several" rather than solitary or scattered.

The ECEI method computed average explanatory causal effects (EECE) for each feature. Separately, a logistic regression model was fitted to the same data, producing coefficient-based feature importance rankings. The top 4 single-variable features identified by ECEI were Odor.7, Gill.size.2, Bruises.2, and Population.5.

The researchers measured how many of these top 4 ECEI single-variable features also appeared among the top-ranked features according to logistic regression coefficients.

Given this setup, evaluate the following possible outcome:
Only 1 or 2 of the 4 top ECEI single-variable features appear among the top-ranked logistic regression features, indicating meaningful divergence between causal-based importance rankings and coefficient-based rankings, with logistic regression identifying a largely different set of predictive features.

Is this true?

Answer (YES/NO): NO